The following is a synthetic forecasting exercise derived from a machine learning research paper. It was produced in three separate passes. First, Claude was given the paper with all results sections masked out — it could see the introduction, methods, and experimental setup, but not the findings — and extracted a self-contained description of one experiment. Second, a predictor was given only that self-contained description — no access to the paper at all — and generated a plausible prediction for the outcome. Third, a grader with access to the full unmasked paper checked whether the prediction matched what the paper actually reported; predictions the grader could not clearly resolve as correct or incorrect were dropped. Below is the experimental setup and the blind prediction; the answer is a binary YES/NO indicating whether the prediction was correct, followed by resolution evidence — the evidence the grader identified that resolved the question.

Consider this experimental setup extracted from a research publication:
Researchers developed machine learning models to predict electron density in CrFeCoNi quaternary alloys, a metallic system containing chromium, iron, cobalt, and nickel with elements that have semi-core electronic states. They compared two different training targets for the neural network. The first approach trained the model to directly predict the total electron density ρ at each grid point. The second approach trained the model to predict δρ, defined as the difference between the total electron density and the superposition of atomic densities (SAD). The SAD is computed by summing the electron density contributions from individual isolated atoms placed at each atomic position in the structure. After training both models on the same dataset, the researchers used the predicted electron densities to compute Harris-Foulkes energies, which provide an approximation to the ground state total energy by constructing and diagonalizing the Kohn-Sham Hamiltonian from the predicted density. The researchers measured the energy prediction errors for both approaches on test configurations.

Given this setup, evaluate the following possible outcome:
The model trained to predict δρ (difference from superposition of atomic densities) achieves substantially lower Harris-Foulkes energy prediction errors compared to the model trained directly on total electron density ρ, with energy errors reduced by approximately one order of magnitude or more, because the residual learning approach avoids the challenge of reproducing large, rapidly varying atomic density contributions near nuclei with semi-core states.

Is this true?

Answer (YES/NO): NO